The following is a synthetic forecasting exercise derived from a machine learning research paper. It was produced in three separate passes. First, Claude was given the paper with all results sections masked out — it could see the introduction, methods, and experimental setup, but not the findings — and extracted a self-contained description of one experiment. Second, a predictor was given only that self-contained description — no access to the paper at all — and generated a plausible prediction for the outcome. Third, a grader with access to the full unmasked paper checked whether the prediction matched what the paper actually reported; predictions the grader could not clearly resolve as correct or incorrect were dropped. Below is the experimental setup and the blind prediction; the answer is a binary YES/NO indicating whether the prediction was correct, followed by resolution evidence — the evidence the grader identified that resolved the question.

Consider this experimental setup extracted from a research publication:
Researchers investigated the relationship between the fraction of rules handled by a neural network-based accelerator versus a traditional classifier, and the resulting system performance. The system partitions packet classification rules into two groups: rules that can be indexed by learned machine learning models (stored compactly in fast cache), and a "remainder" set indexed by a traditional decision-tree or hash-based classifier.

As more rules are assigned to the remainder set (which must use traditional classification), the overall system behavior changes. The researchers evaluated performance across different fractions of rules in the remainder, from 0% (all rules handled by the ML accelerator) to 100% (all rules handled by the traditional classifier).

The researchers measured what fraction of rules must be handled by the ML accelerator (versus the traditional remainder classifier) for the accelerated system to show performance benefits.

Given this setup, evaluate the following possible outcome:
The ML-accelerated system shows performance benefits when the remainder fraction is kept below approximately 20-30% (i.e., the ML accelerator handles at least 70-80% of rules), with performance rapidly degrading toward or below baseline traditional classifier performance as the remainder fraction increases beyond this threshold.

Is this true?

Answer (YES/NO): NO